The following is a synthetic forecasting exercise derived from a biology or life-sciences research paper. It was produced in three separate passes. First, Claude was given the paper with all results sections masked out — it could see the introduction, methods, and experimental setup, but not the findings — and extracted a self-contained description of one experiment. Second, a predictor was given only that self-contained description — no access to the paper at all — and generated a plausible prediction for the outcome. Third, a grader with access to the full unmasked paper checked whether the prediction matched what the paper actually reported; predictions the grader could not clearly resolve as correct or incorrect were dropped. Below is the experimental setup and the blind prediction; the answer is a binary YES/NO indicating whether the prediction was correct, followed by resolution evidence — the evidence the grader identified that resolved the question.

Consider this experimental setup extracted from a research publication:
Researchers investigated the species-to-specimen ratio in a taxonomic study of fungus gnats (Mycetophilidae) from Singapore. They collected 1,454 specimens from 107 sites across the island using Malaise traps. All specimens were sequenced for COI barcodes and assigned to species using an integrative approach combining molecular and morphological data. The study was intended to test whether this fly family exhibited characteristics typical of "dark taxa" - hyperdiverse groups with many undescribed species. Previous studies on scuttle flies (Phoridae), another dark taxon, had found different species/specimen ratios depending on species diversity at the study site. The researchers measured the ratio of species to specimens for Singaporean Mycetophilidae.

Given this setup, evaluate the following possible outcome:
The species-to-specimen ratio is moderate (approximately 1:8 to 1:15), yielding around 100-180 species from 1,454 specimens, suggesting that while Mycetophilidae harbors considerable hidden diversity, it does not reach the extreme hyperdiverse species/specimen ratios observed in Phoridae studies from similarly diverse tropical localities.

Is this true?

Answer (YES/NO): YES